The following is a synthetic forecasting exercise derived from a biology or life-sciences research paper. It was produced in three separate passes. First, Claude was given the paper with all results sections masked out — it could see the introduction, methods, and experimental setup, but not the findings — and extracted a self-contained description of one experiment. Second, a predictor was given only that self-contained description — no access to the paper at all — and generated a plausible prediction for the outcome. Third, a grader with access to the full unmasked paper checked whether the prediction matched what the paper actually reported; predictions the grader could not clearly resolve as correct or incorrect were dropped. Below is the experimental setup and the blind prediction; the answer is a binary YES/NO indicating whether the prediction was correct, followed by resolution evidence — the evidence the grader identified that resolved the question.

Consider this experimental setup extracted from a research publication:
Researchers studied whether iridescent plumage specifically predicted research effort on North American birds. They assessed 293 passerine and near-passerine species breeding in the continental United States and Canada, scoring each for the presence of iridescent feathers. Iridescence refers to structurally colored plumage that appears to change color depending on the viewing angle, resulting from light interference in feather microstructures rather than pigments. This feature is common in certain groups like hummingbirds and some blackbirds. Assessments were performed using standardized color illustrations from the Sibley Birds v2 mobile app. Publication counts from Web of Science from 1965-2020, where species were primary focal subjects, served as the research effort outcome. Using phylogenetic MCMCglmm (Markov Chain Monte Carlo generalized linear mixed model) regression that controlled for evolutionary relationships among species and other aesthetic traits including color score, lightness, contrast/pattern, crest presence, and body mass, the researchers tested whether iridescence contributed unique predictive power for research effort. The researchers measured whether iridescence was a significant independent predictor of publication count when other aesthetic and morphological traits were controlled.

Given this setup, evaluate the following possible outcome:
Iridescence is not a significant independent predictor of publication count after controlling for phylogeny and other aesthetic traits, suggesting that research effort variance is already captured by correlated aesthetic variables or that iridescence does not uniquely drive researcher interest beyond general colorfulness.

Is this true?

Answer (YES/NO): YES